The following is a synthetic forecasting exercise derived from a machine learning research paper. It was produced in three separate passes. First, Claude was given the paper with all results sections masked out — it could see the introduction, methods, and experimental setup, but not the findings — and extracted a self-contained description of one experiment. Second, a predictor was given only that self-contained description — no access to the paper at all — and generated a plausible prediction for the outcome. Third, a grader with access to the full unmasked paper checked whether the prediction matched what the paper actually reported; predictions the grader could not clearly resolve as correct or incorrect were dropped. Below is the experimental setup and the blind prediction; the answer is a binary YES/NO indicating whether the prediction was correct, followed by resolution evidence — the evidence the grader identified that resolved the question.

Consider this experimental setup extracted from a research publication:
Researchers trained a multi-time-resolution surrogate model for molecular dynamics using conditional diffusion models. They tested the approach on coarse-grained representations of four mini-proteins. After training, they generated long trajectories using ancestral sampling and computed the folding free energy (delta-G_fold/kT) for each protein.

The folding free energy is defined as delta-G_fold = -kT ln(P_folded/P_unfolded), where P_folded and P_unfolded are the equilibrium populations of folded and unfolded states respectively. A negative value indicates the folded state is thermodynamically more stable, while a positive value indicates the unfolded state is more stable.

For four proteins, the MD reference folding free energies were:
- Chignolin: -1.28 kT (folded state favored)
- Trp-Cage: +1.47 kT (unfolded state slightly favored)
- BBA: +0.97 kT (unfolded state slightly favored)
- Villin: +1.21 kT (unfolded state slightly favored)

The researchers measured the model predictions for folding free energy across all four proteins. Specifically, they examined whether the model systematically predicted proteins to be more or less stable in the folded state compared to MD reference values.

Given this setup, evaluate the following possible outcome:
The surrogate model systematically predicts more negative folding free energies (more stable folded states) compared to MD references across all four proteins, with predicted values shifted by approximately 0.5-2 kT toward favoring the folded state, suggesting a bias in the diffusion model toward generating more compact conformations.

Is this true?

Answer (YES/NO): NO